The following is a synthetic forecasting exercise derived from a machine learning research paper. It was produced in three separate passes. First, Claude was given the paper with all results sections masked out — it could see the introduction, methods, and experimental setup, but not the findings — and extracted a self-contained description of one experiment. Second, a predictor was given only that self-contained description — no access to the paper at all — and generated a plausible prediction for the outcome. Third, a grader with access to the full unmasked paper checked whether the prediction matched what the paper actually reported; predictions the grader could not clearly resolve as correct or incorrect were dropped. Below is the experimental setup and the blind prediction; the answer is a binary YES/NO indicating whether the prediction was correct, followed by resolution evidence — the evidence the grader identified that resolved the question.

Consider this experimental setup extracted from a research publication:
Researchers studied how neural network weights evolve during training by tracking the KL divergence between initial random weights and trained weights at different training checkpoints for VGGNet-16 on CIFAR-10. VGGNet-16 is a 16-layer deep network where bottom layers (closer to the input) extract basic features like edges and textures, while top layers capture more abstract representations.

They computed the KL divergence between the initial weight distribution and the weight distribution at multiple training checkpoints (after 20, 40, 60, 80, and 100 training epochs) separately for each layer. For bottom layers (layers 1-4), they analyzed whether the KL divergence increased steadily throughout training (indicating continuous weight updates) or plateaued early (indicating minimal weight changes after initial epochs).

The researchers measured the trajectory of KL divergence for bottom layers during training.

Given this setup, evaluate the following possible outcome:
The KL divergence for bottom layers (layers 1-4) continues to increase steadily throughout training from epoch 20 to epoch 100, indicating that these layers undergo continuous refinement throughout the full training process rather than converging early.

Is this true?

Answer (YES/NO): NO